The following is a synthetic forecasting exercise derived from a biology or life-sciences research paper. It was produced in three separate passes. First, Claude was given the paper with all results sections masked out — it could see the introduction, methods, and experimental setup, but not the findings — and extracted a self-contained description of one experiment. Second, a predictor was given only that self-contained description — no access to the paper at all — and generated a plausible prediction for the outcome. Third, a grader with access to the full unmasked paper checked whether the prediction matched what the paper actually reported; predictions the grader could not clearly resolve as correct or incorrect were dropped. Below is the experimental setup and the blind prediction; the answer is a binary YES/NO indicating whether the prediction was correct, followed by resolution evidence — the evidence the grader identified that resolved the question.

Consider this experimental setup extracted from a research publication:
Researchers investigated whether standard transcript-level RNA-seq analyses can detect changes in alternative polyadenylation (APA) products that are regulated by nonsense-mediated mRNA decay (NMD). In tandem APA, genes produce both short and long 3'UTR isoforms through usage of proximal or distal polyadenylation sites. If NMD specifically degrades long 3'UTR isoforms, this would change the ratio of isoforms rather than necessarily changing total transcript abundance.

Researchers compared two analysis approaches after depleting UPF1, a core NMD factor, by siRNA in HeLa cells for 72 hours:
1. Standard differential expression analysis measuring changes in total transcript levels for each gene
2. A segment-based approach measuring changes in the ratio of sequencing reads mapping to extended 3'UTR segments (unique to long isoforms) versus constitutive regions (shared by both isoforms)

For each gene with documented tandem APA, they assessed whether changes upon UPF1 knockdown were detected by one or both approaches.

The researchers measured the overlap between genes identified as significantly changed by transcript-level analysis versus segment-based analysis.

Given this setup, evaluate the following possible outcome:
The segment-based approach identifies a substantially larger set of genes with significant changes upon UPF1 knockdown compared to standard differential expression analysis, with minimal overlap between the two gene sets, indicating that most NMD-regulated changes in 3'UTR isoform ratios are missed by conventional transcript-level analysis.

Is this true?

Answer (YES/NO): YES